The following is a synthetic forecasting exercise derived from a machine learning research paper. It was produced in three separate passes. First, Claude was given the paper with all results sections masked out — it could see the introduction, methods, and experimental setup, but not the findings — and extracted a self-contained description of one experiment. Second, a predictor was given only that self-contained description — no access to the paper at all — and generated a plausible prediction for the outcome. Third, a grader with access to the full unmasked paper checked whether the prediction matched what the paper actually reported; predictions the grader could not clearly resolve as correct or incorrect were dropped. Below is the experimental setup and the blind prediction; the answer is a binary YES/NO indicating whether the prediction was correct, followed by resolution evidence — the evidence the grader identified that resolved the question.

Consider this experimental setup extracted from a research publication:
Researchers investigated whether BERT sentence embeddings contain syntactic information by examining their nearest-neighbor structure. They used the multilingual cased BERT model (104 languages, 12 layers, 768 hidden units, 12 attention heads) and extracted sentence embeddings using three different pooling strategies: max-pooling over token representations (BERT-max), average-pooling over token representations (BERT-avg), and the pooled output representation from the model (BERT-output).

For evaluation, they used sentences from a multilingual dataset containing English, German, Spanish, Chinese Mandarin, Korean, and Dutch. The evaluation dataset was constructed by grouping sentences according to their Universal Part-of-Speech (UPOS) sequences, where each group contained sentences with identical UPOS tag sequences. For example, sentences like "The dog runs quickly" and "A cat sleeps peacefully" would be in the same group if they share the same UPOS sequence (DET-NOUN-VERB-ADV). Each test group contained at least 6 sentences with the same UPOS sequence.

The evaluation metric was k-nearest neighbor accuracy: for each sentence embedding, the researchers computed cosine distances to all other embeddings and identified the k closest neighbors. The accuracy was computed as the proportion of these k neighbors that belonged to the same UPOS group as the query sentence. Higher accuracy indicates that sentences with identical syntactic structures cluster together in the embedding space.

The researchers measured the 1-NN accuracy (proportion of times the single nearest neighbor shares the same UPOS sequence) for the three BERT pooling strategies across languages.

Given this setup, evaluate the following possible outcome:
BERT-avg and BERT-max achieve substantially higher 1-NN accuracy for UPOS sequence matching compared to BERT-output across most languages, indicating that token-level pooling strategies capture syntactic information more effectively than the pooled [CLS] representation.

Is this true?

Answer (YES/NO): YES